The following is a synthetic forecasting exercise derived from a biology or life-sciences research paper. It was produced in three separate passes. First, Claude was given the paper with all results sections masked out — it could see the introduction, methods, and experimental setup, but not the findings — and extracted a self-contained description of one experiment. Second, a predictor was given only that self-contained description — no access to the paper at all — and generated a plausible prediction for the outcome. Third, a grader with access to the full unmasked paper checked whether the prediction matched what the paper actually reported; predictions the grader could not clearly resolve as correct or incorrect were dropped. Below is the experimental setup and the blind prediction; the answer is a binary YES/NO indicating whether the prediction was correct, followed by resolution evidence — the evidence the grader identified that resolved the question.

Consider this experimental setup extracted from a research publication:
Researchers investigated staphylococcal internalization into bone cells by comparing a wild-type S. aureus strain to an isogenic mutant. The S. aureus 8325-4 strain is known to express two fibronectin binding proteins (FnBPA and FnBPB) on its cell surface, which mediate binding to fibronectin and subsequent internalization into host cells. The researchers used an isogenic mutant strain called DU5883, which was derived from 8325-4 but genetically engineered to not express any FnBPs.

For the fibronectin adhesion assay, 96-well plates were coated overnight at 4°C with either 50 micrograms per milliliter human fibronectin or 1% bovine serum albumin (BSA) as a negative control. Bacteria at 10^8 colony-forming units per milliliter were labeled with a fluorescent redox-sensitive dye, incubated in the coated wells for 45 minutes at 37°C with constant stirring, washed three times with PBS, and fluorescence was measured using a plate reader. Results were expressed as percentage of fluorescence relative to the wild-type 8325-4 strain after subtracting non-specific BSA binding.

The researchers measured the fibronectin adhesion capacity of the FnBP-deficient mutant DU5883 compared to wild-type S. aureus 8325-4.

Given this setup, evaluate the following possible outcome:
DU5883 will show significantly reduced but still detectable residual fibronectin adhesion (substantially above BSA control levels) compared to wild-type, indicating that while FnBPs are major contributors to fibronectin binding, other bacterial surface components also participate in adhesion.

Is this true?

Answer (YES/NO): YES